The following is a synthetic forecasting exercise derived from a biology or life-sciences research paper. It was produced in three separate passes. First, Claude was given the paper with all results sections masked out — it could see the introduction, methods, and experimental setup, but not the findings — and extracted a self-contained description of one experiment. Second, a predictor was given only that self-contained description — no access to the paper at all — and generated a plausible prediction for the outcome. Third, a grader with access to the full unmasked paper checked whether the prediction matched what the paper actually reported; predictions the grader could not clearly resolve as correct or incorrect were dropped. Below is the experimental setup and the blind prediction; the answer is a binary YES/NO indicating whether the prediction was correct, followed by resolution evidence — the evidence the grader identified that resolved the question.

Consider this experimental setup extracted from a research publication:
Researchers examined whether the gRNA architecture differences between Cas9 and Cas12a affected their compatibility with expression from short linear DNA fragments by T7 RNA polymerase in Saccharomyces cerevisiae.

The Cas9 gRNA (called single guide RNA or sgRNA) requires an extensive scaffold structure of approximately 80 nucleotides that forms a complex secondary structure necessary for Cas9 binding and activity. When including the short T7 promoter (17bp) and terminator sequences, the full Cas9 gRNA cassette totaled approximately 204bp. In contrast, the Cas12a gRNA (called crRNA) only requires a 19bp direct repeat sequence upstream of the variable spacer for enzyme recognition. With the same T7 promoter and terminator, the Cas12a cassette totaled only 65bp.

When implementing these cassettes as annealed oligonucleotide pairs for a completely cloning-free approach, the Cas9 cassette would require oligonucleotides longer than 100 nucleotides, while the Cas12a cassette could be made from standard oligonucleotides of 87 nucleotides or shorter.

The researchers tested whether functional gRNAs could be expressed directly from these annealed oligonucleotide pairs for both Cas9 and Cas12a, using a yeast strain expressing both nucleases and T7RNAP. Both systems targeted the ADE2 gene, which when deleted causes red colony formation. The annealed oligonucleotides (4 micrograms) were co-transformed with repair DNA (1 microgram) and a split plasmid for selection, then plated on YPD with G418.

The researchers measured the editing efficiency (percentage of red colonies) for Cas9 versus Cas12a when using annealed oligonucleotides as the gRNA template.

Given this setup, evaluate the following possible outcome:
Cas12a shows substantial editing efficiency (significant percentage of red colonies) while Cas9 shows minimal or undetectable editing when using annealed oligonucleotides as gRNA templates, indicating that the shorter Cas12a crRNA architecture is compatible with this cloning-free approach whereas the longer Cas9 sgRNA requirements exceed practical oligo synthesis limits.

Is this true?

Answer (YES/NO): YES